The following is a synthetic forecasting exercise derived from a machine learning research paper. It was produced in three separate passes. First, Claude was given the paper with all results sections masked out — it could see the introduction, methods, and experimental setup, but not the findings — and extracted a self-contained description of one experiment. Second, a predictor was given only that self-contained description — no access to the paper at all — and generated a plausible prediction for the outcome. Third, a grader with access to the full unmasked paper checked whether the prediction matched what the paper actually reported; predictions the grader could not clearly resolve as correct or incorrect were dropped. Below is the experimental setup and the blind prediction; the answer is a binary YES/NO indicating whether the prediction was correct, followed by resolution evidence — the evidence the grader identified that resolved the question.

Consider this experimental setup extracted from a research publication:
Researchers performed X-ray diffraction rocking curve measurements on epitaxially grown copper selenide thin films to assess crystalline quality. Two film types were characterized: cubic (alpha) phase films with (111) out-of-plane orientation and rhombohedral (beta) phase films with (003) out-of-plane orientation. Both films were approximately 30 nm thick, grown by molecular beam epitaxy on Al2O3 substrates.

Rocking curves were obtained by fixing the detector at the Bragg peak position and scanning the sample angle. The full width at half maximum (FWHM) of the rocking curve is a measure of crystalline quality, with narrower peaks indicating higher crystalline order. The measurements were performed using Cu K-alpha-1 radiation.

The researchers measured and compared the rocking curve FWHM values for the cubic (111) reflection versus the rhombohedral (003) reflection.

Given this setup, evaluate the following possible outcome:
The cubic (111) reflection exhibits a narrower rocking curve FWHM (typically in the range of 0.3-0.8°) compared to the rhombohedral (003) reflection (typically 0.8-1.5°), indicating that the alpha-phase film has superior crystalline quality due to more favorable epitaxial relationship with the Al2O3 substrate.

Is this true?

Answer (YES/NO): NO